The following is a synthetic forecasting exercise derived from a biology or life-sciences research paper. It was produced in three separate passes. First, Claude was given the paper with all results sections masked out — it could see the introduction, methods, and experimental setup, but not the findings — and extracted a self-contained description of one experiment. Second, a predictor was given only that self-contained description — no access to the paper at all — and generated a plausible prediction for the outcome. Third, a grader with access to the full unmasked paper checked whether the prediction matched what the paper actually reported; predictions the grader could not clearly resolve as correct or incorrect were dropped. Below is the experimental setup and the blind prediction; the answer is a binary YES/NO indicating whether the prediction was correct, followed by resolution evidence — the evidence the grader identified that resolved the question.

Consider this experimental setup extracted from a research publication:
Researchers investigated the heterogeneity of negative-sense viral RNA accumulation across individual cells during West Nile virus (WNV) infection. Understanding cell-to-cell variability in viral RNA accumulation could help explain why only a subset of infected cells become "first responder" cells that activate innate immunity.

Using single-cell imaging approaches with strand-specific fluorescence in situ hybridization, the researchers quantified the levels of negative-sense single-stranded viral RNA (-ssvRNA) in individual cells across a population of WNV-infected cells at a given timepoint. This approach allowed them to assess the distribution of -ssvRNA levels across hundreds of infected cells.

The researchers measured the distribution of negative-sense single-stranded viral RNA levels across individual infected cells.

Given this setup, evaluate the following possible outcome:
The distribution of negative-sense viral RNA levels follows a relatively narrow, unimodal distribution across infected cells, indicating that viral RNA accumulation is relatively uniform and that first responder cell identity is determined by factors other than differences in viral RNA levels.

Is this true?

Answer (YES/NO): NO